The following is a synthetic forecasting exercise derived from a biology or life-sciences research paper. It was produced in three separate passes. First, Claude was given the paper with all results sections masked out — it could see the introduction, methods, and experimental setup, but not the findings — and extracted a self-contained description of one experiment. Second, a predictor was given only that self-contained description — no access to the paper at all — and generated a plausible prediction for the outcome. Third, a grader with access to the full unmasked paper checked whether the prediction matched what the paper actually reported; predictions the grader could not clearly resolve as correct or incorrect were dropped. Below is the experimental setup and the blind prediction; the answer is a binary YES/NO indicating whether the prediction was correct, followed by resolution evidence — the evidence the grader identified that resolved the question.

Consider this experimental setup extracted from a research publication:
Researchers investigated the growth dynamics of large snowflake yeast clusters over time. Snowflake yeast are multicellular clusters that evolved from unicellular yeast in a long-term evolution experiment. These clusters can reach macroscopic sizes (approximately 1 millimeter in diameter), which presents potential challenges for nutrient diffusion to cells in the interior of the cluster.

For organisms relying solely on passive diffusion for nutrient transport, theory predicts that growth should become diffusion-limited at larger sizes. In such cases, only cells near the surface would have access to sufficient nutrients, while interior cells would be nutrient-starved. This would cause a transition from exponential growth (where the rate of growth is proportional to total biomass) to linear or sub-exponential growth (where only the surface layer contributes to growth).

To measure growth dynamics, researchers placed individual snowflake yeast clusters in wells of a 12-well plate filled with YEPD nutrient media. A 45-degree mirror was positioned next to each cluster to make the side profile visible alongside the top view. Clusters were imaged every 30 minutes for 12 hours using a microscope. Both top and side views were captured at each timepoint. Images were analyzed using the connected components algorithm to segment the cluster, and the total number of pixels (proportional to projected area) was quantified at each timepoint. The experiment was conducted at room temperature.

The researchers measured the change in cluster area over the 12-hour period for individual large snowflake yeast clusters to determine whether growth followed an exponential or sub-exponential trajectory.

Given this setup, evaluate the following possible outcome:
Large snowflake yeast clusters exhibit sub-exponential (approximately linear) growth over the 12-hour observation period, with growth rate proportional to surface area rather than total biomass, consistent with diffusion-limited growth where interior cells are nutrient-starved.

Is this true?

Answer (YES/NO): NO